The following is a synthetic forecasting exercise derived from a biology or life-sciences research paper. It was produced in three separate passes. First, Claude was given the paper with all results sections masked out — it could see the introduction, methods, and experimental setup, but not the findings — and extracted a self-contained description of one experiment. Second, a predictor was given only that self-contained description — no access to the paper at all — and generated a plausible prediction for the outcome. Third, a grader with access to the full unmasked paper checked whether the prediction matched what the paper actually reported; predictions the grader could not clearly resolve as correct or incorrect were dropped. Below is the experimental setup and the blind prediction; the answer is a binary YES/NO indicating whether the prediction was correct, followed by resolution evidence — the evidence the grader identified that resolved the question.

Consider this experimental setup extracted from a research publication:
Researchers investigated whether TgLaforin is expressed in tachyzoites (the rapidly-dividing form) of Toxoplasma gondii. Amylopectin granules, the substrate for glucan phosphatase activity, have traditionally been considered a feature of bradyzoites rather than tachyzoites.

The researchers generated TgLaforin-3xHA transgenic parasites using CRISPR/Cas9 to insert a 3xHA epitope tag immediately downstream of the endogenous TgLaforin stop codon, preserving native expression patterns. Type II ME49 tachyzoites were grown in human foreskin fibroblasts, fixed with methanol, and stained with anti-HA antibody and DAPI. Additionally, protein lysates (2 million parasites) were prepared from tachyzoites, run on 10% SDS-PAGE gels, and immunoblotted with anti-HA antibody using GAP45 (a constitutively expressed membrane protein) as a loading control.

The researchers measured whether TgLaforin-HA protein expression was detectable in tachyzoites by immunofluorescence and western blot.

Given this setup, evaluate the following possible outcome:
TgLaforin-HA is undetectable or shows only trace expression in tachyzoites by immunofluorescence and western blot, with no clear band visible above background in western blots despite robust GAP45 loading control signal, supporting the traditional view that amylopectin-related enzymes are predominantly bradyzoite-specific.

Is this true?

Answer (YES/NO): NO